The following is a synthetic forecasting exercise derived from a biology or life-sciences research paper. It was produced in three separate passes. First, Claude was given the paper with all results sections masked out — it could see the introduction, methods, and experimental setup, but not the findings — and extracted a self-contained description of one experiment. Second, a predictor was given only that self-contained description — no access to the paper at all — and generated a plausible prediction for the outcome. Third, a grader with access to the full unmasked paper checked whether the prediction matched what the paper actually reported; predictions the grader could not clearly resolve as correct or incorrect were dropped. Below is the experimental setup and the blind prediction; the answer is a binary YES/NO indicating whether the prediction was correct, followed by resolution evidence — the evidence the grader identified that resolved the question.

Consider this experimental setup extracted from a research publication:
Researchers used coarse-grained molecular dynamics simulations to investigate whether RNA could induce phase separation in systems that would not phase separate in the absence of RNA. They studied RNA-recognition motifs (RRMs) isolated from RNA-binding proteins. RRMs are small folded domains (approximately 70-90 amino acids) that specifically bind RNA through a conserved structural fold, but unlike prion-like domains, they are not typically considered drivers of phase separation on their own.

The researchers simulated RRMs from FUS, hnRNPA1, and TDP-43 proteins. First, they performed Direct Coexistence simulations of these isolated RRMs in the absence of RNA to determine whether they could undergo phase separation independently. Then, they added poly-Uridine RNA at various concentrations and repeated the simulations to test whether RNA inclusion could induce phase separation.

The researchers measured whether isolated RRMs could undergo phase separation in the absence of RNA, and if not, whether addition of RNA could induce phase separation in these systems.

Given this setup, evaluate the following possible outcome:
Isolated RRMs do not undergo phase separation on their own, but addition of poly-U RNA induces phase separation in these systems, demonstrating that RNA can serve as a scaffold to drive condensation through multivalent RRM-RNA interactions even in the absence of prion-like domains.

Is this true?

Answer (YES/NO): NO